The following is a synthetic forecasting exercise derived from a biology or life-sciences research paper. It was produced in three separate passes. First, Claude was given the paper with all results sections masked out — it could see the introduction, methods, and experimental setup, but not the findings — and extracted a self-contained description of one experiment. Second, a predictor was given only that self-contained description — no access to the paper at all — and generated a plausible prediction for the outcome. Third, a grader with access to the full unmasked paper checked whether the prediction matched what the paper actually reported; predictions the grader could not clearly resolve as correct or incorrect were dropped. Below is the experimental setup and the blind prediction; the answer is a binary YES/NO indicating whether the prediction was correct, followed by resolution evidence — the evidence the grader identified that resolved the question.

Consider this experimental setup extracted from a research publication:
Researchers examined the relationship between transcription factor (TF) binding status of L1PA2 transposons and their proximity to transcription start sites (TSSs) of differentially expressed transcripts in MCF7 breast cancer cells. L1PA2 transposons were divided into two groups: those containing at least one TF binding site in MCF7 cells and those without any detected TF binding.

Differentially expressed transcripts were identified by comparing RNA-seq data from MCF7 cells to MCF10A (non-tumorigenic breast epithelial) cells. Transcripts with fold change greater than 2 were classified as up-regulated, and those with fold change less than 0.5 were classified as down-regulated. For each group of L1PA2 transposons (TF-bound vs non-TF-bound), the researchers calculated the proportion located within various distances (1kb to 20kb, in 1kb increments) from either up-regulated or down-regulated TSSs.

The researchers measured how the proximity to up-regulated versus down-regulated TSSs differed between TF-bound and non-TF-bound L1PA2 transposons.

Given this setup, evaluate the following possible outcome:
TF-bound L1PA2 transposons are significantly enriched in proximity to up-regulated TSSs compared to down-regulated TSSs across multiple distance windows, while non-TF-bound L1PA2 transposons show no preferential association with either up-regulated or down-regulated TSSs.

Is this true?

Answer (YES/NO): YES